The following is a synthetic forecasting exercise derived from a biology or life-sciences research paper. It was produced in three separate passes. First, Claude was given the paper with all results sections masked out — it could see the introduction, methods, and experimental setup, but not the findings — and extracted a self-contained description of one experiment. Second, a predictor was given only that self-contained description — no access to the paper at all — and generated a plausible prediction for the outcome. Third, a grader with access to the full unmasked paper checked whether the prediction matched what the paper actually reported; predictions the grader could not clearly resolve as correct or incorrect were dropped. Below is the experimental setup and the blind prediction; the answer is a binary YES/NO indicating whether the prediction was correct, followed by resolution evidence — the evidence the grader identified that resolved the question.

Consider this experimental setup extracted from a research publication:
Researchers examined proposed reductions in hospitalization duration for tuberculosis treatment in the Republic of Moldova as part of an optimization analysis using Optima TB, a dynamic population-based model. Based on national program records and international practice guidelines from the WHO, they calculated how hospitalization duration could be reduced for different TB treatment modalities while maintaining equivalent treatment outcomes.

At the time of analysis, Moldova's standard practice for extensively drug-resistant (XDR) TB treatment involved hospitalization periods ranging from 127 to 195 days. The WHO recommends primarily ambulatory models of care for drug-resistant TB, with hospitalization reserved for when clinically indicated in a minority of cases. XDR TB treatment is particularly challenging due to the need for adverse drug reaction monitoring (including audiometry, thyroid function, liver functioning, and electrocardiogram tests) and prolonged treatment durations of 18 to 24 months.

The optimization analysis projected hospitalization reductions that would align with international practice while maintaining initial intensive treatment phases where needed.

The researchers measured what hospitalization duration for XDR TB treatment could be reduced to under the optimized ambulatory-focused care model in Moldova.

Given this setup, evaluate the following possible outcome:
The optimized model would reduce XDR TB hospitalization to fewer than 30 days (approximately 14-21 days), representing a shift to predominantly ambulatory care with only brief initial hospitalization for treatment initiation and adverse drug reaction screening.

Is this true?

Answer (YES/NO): NO